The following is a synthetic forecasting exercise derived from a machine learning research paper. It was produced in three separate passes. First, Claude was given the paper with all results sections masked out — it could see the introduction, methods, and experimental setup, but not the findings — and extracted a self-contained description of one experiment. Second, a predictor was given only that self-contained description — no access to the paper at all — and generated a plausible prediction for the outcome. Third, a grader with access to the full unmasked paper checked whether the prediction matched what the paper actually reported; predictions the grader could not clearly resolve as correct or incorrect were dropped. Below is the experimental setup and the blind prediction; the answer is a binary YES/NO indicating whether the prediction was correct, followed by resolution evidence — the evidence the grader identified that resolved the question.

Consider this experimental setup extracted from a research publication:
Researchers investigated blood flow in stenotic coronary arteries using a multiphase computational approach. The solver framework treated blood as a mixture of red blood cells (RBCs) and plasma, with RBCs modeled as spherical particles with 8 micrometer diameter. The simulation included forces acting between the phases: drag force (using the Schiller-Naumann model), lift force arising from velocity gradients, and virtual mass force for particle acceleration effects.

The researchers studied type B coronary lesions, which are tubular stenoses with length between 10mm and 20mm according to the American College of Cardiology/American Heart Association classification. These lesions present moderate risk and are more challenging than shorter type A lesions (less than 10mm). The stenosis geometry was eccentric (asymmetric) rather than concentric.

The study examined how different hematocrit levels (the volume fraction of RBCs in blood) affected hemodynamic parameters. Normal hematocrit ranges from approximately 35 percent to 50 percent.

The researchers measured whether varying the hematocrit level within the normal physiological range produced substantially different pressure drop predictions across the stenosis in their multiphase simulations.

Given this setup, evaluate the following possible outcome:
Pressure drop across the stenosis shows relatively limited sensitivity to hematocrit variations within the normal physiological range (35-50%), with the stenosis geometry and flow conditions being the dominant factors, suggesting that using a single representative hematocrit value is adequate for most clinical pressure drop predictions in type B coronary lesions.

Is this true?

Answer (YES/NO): YES